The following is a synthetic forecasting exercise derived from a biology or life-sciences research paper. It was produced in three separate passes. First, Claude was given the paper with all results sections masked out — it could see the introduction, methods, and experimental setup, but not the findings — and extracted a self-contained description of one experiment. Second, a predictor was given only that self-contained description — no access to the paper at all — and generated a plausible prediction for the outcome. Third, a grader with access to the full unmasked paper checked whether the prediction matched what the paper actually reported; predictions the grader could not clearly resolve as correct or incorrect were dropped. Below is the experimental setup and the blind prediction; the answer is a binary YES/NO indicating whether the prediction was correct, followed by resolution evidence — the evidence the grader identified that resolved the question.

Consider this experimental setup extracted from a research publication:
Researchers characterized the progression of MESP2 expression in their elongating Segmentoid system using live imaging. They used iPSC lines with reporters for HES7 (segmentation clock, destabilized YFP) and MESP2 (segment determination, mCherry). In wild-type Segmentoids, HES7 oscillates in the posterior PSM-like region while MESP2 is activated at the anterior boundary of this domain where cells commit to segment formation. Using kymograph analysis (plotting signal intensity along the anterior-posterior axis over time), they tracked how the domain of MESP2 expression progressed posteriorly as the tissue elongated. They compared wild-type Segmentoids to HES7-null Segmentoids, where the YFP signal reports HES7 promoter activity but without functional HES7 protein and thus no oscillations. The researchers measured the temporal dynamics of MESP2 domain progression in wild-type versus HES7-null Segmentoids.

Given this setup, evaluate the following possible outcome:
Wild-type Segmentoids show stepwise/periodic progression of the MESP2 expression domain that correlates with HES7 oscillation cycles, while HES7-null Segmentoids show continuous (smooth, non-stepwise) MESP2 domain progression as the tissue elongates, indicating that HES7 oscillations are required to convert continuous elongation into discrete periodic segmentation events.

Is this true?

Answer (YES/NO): YES